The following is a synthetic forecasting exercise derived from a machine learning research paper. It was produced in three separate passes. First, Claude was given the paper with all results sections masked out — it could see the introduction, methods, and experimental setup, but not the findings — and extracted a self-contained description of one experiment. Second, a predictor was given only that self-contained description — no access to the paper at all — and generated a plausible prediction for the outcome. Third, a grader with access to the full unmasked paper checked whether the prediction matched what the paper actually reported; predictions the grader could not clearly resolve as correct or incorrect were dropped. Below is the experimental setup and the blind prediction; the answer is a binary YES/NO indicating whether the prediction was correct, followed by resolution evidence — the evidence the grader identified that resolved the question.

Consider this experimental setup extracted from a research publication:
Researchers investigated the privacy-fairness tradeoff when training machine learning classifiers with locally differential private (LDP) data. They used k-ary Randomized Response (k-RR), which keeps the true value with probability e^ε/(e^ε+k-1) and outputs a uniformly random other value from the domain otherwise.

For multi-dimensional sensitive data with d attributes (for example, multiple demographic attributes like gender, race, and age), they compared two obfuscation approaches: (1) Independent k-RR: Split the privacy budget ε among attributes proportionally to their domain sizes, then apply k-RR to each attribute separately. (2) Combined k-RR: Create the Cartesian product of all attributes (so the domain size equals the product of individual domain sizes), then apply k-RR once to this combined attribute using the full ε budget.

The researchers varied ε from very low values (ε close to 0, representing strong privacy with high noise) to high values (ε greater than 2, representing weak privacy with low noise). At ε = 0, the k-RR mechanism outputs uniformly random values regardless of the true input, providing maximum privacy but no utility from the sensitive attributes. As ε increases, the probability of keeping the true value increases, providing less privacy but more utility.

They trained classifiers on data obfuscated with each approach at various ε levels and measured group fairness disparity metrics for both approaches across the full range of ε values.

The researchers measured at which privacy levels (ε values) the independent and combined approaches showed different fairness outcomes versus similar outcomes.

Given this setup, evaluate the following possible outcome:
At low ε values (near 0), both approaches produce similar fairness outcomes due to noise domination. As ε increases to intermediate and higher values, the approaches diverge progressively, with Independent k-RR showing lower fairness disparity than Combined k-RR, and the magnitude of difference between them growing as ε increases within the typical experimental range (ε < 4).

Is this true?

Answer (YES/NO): NO